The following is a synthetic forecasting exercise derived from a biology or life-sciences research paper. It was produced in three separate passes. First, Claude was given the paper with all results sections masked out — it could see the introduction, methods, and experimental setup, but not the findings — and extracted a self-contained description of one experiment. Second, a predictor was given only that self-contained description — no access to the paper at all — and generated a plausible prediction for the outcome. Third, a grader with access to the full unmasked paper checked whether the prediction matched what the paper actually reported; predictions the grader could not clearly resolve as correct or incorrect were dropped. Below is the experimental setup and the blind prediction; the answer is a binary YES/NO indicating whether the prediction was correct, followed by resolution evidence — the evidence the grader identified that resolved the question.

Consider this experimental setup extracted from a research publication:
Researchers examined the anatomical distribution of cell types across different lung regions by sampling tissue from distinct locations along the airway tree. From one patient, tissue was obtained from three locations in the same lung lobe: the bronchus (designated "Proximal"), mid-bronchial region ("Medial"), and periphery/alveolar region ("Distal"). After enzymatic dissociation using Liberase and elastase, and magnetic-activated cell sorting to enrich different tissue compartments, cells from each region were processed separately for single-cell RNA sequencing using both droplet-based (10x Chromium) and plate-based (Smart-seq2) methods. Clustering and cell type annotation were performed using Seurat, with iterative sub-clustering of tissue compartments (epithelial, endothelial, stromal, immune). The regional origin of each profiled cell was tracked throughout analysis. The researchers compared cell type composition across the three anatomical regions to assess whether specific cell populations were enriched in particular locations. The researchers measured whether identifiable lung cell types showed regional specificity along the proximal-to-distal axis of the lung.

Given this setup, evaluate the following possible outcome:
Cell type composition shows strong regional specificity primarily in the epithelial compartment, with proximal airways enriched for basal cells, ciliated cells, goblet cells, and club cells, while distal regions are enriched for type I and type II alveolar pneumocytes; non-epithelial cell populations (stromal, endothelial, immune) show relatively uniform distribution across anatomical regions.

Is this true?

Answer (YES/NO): NO